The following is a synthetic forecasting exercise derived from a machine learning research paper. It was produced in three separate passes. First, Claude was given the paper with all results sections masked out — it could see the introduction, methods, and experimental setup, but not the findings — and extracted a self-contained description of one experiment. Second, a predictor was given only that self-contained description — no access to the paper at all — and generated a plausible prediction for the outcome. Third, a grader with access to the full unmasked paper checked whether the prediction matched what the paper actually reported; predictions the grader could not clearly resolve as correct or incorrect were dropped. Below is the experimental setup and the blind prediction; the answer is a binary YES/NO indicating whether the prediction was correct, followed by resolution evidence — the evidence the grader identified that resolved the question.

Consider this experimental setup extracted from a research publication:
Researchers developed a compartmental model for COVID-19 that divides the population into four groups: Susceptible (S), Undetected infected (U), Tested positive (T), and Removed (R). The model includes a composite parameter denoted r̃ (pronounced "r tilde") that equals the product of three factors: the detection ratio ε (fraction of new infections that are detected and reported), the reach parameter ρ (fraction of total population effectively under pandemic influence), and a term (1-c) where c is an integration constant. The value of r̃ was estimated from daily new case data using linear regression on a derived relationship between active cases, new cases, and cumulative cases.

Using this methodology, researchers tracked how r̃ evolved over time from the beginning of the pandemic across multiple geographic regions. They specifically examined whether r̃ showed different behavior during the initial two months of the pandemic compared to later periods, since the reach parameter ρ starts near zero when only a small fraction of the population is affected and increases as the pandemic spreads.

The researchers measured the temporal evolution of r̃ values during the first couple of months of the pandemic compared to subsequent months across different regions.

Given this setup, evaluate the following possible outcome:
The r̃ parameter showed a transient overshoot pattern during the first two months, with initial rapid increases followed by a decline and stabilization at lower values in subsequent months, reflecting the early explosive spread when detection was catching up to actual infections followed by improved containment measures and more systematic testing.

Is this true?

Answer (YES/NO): NO